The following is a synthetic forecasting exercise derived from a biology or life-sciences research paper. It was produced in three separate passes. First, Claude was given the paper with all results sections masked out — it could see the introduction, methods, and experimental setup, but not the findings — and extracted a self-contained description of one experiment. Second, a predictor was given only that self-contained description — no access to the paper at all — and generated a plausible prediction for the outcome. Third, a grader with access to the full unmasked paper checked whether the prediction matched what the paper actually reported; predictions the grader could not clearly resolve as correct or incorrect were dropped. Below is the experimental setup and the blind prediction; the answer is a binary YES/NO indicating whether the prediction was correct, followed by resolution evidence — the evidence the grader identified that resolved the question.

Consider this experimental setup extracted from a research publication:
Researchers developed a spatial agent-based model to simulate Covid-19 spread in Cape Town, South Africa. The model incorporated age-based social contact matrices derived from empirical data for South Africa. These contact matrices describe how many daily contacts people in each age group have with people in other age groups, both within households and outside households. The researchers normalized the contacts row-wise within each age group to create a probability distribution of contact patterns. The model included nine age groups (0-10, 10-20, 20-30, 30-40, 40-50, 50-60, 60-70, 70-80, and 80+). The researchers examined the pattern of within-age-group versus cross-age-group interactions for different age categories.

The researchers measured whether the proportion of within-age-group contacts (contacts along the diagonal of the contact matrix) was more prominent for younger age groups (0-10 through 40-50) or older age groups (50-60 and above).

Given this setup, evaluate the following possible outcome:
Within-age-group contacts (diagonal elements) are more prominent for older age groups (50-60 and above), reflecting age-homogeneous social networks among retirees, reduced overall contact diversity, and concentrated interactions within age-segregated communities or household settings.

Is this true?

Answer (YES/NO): NO